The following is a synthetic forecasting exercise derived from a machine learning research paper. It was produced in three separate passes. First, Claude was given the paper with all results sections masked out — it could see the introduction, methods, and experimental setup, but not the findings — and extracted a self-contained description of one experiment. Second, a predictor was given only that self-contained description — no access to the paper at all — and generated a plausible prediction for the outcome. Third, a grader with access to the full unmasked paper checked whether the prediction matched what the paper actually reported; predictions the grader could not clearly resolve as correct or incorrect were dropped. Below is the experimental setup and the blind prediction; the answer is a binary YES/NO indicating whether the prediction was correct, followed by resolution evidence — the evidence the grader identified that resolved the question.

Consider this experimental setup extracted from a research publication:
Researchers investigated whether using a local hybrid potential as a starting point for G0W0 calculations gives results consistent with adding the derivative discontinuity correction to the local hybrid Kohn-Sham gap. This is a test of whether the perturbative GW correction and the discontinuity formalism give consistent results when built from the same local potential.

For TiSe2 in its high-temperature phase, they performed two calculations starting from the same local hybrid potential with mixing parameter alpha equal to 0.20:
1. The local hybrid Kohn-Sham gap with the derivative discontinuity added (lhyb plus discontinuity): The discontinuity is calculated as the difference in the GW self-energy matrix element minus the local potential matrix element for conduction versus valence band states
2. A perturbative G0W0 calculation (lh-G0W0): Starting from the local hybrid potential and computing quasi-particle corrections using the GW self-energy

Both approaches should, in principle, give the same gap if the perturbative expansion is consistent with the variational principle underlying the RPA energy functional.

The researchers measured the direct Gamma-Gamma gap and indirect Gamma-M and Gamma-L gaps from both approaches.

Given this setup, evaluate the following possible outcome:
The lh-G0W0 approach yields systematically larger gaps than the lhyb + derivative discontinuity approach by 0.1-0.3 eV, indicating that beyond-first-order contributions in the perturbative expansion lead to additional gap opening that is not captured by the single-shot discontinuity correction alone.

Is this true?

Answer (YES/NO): NO